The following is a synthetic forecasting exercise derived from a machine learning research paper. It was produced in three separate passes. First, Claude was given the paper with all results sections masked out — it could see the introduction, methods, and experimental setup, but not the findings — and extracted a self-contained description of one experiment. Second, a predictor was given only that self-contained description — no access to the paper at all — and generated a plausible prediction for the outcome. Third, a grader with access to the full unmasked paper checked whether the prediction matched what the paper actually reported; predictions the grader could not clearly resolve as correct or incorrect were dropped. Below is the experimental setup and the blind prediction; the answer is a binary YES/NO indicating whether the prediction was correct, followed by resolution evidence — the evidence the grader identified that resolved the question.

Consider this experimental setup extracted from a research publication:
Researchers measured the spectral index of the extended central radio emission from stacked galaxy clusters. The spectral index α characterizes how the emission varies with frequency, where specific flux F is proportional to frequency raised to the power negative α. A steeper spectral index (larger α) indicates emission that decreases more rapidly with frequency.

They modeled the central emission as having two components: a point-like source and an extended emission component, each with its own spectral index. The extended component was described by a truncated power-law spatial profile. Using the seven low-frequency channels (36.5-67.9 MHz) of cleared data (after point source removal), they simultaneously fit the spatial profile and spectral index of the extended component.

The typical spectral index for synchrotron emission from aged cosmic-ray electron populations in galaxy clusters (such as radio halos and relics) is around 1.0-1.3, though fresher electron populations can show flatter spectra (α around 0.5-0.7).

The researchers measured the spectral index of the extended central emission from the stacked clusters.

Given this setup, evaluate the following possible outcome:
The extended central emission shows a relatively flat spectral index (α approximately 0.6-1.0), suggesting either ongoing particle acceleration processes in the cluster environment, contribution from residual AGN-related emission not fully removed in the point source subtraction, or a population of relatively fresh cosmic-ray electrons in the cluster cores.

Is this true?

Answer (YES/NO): NO